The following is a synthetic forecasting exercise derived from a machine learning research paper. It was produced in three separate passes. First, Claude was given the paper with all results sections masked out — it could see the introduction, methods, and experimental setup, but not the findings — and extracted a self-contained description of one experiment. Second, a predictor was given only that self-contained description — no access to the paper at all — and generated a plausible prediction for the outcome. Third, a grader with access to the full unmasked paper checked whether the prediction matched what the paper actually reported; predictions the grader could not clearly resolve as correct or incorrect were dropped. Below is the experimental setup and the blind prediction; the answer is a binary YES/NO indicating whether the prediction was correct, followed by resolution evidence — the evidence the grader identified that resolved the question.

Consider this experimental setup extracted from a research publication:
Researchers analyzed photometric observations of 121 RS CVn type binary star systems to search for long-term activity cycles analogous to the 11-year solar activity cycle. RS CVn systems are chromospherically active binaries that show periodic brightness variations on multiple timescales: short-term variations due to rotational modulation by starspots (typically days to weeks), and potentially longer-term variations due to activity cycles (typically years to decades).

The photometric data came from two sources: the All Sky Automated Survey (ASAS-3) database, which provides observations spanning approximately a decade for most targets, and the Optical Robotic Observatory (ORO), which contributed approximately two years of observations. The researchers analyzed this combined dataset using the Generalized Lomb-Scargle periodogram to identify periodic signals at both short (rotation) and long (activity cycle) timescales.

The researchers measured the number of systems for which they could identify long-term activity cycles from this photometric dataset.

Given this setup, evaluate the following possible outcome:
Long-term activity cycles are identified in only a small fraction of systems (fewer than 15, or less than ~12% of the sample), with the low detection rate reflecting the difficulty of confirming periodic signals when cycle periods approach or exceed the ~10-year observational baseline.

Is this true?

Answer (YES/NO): NO